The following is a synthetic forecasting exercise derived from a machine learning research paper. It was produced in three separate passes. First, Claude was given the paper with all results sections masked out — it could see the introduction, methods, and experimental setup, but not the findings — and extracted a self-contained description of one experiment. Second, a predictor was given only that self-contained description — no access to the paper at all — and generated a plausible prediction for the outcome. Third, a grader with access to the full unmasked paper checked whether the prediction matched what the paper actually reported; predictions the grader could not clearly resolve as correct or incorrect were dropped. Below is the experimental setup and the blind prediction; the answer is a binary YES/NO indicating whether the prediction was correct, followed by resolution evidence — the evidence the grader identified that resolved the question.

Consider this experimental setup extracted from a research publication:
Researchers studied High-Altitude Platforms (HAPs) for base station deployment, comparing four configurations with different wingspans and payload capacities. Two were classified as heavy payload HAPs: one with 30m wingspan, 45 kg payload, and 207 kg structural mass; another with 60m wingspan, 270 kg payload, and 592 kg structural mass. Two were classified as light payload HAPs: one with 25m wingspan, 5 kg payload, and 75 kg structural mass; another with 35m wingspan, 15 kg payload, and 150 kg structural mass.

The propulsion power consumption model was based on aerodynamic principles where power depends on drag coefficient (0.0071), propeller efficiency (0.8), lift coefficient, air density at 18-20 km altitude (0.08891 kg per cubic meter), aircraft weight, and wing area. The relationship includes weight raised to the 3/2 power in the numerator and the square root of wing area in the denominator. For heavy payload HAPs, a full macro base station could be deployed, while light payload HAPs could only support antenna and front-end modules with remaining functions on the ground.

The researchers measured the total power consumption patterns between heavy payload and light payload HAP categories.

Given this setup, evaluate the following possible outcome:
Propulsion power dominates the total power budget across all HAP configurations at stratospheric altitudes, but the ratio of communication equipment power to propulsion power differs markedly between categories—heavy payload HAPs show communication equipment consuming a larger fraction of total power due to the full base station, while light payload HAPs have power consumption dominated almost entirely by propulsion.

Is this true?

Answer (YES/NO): NO